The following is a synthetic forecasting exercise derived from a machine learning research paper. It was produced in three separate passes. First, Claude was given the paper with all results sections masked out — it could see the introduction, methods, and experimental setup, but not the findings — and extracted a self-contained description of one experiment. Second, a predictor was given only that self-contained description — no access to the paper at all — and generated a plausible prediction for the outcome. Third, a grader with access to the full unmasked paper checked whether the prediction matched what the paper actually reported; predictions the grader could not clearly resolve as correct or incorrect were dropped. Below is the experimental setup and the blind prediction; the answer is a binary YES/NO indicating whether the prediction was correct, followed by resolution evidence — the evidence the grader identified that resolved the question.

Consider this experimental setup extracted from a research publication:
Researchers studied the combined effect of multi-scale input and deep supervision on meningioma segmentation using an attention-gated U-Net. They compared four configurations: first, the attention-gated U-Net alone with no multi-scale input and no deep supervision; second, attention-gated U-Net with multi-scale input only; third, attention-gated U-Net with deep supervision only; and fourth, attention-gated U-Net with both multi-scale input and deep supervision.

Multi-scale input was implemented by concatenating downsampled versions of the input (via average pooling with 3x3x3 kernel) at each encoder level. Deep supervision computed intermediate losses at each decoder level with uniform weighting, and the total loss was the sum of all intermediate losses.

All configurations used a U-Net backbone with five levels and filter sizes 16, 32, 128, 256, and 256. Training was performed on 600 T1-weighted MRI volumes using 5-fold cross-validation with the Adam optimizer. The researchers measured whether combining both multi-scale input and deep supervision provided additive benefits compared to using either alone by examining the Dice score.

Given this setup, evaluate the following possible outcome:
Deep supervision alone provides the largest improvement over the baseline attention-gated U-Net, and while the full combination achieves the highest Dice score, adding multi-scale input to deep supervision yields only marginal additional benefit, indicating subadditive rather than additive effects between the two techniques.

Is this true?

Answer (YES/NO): YES